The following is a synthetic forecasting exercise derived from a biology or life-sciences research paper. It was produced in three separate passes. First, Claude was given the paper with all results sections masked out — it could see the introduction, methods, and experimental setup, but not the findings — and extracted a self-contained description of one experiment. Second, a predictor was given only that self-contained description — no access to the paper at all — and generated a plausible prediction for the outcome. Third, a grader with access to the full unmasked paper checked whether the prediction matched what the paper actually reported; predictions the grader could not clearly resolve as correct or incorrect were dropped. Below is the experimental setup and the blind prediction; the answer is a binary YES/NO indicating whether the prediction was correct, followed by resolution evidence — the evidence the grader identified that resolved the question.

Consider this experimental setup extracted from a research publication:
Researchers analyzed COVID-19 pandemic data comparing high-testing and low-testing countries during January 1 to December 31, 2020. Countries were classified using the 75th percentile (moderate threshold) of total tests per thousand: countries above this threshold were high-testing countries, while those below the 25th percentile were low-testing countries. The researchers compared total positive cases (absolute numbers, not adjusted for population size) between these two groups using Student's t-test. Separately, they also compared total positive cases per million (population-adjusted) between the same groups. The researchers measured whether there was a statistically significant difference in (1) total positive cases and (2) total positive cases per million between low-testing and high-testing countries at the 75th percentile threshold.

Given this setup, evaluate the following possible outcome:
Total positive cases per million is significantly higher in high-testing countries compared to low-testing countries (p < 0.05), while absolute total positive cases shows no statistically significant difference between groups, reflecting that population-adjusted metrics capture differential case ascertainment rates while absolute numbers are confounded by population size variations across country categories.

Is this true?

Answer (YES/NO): YES